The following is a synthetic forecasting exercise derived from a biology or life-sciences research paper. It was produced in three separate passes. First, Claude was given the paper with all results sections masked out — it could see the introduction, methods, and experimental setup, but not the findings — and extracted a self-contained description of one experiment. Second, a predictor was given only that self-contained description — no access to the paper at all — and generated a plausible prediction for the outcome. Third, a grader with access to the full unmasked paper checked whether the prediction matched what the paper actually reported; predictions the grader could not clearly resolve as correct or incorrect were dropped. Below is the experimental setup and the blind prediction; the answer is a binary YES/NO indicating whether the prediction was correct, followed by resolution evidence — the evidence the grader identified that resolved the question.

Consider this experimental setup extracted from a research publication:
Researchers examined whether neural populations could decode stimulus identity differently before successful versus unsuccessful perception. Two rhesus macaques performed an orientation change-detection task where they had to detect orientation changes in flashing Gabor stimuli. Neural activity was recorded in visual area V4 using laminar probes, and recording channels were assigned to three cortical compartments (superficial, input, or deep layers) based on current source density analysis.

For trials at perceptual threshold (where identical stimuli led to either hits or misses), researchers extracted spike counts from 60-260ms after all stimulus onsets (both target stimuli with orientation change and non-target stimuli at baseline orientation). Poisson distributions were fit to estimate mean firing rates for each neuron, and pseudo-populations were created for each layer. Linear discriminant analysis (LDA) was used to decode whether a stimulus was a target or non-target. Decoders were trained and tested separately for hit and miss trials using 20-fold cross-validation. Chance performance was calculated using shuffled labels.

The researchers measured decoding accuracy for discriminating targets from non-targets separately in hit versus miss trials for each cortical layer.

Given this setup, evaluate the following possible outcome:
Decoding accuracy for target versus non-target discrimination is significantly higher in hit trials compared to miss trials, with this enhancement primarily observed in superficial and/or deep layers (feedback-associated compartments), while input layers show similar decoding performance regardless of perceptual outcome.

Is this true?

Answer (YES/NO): NO